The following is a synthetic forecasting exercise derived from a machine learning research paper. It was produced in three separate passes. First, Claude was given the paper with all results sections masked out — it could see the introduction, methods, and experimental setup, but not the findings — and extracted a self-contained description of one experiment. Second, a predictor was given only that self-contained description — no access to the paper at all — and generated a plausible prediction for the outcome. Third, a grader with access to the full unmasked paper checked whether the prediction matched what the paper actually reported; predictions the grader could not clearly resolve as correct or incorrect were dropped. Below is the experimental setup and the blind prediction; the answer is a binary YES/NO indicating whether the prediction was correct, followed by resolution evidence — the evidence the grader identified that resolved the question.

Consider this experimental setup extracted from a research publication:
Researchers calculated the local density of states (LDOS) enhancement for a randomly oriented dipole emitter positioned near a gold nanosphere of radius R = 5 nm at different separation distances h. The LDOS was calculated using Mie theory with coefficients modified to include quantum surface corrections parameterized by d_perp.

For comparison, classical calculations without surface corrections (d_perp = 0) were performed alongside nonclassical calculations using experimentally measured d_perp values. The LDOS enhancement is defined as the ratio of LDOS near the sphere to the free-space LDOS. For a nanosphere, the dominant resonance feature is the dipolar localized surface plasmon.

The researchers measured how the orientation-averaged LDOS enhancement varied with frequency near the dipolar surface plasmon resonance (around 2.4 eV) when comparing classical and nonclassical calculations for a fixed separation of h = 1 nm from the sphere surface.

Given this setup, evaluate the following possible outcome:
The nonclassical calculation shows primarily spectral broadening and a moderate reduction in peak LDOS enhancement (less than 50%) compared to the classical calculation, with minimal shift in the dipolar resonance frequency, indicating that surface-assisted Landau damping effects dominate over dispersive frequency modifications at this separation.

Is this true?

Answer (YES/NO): NO